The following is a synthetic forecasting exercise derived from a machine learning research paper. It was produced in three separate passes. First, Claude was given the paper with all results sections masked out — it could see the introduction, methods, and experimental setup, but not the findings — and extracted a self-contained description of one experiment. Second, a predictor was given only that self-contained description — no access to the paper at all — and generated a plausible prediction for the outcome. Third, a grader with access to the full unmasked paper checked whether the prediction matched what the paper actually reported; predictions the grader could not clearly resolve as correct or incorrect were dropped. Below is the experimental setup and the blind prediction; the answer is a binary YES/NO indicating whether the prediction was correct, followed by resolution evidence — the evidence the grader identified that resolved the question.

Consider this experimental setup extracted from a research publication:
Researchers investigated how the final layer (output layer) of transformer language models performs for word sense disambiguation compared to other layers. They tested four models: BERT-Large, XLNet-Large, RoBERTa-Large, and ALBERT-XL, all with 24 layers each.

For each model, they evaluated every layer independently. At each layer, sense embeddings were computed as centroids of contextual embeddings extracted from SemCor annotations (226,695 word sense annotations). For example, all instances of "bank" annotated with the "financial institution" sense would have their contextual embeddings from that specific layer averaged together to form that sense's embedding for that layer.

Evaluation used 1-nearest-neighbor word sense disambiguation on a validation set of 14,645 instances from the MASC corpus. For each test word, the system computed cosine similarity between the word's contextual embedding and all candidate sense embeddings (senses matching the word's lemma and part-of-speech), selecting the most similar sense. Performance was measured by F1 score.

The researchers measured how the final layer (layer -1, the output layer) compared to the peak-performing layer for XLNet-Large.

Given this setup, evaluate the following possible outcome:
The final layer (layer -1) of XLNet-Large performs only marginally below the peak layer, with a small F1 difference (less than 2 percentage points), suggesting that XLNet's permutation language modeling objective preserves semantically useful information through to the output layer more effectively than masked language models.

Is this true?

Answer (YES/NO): NO